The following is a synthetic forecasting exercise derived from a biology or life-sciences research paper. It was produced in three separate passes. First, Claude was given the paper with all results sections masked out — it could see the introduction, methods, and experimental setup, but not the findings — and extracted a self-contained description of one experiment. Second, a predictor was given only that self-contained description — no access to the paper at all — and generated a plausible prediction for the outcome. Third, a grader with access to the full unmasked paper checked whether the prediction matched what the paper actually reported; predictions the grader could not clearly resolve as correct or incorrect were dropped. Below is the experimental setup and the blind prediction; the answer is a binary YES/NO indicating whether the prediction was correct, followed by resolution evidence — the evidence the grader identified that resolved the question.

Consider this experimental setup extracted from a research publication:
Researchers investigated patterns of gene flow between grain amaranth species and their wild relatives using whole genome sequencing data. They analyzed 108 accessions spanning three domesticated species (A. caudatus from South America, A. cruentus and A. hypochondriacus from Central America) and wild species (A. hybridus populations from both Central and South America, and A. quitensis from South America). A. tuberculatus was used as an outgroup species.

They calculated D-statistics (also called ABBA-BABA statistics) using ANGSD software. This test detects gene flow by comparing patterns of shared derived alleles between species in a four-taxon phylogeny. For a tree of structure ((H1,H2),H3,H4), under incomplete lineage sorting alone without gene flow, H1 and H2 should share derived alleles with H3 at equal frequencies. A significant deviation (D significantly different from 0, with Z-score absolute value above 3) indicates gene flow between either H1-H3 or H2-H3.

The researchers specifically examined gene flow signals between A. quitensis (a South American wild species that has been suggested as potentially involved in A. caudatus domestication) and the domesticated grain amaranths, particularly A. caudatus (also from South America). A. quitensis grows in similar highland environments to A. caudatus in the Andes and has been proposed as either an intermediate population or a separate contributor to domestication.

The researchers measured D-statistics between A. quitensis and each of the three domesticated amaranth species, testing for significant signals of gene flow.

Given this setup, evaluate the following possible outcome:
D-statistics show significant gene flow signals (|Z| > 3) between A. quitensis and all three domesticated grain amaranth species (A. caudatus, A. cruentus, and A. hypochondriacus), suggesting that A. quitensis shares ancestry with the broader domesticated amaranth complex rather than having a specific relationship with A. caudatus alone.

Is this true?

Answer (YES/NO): NO